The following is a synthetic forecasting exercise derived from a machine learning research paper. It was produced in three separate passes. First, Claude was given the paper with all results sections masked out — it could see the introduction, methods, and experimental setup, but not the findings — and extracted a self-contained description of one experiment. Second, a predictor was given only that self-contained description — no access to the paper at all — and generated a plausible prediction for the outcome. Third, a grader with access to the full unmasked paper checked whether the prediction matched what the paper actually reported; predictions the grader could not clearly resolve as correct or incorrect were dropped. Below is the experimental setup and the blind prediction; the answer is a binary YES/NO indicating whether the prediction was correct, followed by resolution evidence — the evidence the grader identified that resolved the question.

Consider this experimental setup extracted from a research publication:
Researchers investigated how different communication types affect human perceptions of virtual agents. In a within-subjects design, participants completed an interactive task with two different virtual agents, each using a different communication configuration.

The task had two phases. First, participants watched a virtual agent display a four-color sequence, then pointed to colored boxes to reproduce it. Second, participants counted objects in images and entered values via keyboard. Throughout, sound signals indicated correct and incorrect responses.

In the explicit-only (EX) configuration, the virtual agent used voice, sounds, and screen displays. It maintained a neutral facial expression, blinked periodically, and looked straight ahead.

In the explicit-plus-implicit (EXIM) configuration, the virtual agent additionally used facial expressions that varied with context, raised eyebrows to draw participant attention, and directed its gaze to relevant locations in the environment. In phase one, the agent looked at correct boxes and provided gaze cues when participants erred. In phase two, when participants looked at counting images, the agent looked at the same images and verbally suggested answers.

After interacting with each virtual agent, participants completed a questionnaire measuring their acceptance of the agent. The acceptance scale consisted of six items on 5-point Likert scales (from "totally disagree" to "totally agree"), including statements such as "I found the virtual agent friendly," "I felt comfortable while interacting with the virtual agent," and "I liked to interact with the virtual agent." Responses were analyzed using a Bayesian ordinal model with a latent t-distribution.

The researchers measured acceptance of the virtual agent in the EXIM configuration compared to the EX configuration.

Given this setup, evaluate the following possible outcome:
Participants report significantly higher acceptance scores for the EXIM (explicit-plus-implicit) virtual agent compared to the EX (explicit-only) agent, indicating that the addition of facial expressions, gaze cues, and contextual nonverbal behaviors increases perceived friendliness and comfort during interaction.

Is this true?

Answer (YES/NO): NO